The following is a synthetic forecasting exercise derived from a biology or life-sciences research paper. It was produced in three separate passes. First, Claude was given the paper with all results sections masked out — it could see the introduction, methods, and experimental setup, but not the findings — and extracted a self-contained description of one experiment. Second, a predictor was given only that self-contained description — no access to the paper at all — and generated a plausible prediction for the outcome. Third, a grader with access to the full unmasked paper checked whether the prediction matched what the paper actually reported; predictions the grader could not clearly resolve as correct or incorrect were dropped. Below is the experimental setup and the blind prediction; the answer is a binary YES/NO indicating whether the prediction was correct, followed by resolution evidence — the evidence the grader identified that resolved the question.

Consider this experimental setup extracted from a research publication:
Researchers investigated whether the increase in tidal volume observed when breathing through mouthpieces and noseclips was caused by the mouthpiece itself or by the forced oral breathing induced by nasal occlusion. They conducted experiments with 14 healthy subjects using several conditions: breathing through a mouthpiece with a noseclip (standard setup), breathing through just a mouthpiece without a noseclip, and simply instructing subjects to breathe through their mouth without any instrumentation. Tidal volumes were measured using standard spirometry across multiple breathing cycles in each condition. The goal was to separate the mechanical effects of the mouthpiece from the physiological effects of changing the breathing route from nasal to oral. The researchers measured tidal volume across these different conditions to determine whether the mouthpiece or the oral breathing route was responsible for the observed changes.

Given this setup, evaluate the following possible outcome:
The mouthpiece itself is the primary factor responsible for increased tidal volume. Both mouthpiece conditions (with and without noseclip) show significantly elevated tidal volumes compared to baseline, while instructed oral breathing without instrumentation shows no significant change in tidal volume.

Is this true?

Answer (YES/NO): NO